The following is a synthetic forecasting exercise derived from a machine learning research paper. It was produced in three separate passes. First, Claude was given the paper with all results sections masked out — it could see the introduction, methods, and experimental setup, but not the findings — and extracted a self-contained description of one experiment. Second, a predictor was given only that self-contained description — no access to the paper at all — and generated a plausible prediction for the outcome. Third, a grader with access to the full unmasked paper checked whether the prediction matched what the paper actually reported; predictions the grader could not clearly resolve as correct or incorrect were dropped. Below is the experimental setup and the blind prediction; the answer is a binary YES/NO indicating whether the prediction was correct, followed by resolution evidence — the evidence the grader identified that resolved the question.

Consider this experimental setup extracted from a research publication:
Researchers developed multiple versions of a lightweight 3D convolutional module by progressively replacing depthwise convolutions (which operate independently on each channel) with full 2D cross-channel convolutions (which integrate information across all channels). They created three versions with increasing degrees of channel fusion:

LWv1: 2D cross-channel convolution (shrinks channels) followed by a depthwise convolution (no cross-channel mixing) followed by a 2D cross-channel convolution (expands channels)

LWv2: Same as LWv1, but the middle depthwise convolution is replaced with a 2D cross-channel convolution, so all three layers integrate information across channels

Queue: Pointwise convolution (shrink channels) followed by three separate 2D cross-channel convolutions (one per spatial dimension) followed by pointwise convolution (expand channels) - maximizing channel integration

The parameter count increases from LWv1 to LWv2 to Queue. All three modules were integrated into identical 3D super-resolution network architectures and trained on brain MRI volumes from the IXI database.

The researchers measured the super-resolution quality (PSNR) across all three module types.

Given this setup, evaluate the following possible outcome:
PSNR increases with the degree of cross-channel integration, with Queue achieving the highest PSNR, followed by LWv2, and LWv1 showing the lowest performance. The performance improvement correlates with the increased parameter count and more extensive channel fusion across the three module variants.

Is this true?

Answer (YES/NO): NO